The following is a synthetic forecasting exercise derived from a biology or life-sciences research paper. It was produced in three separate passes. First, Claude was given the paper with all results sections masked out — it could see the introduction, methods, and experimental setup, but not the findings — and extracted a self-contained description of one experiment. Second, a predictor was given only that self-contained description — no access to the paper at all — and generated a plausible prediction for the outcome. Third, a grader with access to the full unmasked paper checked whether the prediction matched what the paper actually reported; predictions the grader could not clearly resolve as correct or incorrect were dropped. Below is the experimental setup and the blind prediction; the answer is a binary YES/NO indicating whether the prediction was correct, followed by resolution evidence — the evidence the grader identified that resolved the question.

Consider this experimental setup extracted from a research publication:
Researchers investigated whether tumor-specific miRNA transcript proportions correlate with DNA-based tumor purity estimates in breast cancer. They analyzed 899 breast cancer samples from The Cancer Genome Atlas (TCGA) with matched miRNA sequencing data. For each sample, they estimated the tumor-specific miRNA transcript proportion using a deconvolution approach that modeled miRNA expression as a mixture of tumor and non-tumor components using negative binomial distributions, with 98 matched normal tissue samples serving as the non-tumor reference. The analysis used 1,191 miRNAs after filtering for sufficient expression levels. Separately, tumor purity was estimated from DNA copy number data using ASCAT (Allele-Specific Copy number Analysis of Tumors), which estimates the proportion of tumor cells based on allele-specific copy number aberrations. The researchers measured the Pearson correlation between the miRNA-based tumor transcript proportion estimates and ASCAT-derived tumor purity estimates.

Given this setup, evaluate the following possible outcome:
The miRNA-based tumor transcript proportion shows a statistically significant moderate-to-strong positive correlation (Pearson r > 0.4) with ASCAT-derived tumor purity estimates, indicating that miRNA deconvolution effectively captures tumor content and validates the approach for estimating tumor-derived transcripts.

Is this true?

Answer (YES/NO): YES